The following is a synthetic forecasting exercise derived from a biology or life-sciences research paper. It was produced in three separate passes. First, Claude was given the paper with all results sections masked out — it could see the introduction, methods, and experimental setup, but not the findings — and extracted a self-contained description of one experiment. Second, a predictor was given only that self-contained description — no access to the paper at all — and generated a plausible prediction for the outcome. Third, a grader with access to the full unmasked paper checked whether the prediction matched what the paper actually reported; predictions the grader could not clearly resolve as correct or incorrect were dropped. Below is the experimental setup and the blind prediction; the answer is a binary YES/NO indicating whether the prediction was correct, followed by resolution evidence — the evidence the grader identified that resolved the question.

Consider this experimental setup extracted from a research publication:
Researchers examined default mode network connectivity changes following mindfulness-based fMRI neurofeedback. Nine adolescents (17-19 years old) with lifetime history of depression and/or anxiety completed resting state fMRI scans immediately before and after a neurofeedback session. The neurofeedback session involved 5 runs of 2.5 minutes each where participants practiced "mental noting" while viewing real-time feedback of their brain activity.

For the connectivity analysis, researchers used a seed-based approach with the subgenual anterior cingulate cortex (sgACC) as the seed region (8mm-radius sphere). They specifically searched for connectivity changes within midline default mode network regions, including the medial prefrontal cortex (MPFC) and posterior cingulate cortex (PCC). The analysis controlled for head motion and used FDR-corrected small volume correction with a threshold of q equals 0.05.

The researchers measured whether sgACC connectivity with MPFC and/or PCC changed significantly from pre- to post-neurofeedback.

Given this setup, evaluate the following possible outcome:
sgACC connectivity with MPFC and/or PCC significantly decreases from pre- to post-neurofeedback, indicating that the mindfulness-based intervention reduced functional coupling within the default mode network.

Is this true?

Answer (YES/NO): YES